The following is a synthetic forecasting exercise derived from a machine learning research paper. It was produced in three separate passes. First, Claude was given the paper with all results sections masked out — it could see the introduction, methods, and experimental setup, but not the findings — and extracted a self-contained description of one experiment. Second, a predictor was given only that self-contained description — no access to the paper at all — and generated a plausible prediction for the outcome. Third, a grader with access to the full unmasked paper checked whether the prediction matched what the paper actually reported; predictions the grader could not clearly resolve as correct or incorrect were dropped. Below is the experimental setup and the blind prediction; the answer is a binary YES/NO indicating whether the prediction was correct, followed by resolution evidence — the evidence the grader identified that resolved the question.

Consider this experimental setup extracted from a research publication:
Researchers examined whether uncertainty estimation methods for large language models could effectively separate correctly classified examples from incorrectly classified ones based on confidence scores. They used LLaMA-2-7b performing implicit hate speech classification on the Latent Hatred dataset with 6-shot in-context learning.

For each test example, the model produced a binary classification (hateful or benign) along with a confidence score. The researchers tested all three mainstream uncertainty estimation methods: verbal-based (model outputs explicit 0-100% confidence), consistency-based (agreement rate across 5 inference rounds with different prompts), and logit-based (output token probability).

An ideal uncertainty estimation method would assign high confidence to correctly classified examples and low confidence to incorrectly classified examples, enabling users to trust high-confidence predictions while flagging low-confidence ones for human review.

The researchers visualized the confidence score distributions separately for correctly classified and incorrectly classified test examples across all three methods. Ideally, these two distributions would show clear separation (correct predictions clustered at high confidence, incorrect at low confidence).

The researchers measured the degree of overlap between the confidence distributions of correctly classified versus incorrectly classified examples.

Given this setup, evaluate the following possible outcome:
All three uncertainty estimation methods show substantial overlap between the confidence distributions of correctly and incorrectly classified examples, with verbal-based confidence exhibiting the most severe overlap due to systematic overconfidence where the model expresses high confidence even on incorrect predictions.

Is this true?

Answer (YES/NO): NO